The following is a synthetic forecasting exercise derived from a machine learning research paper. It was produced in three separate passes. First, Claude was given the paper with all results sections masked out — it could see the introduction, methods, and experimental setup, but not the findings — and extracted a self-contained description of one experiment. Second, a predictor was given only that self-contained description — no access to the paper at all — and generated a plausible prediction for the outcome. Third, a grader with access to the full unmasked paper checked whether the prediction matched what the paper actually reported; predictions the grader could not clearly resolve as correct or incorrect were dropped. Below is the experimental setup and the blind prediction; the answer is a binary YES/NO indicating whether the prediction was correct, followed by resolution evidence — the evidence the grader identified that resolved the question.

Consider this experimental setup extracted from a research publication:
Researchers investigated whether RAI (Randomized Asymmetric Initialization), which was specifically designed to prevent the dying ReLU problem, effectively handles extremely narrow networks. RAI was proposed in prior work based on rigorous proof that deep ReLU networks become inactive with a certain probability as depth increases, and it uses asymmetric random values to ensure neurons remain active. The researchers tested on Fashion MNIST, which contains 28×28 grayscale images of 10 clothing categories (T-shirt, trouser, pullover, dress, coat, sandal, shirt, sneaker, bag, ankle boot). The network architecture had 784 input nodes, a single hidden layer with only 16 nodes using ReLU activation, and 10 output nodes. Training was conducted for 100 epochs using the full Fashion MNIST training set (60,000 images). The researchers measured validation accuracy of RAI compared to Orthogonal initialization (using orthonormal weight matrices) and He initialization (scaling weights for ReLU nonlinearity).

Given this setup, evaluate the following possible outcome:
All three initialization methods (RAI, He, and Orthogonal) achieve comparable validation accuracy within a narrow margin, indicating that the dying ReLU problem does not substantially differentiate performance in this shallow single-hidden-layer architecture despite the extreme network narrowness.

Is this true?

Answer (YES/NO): NO